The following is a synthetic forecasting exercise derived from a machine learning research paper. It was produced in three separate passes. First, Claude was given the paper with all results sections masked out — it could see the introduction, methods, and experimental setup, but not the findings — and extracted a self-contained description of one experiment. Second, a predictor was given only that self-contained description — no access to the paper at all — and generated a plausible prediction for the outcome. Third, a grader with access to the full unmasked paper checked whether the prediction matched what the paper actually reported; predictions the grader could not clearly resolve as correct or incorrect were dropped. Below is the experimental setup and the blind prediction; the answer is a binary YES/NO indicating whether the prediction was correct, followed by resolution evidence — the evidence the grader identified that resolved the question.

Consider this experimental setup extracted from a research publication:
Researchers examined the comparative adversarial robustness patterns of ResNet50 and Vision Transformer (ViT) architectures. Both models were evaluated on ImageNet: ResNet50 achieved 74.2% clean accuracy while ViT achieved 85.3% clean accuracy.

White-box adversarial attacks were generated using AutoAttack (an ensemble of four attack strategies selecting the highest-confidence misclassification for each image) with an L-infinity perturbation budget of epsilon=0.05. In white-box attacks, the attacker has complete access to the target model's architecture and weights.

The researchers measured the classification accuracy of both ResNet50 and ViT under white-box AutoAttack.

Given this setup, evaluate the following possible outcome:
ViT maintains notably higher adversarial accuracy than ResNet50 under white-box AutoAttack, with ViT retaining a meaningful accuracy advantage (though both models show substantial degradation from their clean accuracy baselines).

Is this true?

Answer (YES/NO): YES